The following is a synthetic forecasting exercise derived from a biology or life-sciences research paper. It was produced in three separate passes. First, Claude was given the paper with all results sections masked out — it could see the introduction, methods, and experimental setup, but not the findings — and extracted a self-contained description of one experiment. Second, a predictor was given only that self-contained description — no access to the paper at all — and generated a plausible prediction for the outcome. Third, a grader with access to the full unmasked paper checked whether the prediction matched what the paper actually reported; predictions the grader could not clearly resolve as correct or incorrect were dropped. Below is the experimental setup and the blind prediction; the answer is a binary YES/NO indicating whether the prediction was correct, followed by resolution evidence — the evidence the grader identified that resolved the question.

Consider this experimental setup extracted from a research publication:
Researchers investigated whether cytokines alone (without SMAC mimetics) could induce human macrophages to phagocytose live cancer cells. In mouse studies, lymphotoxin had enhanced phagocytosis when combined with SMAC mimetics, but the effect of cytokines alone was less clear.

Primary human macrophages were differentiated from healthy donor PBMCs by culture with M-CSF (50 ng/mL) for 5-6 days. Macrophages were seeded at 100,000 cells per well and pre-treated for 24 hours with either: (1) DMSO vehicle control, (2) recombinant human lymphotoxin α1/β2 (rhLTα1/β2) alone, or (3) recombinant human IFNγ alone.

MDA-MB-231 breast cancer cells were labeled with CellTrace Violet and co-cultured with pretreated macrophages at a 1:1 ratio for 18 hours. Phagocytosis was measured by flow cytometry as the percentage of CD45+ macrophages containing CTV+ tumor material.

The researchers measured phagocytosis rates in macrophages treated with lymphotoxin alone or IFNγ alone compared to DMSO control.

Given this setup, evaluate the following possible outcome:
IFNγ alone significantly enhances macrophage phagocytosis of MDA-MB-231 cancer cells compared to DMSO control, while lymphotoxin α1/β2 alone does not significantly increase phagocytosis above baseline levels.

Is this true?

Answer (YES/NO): NO